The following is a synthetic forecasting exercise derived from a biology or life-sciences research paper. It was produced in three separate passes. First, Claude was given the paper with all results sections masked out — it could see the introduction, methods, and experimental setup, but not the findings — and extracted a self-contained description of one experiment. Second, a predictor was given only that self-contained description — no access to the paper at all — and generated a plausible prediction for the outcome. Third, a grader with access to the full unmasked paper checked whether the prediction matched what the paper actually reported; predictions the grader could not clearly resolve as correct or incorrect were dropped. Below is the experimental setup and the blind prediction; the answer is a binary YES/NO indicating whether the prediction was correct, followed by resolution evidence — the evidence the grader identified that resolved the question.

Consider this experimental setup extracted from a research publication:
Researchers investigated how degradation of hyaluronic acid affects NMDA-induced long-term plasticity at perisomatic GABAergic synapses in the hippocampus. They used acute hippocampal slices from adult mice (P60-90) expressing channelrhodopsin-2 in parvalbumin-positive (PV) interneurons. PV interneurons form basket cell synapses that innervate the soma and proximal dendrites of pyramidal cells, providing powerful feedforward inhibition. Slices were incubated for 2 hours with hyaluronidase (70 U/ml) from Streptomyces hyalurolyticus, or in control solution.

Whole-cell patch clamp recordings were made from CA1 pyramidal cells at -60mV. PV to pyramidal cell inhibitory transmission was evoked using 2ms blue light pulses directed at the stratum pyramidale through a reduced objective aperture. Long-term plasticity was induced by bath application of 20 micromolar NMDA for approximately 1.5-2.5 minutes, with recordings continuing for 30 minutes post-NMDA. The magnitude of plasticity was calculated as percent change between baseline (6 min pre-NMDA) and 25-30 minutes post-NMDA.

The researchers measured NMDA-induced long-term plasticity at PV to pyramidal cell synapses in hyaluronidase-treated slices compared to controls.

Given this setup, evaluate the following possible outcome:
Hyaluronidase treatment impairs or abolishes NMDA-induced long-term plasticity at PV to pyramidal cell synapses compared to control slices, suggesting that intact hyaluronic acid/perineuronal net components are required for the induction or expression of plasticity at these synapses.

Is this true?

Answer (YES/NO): YES